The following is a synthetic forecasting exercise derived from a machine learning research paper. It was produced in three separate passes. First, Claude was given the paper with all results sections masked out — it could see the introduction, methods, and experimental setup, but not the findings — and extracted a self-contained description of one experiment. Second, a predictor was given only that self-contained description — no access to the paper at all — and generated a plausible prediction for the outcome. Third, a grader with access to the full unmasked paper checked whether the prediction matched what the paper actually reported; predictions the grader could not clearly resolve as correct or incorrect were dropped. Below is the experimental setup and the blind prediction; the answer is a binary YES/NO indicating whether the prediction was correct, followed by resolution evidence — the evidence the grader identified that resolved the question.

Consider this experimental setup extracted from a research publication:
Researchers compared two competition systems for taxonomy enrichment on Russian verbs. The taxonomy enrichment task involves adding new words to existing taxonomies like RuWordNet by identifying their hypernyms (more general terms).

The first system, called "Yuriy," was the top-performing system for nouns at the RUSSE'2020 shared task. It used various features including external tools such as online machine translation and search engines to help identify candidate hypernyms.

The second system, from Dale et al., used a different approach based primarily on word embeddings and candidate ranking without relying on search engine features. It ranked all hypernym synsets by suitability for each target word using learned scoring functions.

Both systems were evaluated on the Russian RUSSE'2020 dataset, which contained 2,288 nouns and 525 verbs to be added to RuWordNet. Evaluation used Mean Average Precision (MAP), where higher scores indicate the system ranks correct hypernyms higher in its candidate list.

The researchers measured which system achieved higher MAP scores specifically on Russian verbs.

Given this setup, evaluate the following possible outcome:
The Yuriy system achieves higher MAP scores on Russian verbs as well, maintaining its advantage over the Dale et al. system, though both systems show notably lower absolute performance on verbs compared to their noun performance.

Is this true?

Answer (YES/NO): NO